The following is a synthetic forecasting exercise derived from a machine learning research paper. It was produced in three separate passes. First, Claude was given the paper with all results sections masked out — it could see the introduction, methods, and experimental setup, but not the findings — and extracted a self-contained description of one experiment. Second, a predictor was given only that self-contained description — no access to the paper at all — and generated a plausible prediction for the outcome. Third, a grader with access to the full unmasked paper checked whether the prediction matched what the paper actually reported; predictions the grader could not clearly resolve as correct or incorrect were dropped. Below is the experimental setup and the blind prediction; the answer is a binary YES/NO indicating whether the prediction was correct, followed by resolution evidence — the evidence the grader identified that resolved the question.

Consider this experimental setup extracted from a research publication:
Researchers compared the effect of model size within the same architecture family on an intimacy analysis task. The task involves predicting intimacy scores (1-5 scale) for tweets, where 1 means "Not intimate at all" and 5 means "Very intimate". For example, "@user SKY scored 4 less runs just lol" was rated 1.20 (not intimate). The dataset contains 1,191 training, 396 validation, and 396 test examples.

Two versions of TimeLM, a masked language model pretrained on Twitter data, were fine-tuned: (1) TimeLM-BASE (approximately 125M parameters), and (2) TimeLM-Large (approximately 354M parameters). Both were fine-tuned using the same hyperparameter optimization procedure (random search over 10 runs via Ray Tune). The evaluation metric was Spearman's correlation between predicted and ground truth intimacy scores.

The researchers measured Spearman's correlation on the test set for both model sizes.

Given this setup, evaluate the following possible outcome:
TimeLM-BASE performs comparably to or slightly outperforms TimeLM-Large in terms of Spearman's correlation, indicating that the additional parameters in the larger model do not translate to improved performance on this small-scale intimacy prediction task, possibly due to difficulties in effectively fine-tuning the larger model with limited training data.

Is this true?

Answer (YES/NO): NO